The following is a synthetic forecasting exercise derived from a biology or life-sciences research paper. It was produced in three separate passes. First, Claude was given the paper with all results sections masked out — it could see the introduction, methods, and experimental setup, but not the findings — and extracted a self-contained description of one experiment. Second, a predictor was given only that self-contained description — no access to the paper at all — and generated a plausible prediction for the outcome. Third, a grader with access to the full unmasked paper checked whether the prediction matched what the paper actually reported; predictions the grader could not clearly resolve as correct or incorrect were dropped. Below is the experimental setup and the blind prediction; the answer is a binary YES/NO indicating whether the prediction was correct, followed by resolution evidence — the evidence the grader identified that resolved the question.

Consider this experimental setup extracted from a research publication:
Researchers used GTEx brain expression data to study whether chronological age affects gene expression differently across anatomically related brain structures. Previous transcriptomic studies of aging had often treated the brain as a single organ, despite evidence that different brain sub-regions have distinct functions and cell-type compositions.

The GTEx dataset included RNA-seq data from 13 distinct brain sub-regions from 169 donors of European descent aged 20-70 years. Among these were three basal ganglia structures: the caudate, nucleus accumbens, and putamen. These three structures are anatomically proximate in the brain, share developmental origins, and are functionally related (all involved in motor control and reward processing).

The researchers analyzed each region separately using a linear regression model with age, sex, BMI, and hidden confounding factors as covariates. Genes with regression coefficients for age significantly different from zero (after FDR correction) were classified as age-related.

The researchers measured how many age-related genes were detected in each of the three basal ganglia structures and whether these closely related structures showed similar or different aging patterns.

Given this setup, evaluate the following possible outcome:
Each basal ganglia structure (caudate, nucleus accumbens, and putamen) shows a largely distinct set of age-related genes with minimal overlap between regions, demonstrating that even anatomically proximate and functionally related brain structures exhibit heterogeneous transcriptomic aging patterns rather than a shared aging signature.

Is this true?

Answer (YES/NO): NO